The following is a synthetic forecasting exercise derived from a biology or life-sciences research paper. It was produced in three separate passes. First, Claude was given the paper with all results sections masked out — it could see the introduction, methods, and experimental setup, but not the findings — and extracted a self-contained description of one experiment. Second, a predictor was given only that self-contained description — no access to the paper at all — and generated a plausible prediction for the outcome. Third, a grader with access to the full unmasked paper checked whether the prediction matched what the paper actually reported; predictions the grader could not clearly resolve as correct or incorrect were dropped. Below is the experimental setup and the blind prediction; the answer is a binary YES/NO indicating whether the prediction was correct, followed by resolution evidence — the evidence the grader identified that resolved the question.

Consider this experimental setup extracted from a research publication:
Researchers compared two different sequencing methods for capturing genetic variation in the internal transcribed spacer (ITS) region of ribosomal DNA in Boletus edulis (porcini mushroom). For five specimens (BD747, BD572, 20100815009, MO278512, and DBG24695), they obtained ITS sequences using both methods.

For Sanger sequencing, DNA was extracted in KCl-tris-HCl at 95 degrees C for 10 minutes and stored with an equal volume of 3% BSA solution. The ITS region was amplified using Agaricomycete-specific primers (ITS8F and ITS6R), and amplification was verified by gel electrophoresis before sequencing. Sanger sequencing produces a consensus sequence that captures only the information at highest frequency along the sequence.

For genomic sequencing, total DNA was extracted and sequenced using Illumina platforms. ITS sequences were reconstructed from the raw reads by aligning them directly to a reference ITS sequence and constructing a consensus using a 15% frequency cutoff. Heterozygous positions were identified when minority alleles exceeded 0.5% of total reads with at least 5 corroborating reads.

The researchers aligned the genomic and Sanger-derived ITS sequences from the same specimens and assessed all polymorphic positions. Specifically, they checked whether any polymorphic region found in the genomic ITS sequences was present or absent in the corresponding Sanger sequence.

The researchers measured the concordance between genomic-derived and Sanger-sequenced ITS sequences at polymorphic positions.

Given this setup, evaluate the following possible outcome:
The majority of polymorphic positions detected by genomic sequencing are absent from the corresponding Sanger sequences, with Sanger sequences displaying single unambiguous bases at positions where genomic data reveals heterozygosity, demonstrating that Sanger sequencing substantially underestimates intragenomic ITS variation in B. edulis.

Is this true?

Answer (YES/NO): NO